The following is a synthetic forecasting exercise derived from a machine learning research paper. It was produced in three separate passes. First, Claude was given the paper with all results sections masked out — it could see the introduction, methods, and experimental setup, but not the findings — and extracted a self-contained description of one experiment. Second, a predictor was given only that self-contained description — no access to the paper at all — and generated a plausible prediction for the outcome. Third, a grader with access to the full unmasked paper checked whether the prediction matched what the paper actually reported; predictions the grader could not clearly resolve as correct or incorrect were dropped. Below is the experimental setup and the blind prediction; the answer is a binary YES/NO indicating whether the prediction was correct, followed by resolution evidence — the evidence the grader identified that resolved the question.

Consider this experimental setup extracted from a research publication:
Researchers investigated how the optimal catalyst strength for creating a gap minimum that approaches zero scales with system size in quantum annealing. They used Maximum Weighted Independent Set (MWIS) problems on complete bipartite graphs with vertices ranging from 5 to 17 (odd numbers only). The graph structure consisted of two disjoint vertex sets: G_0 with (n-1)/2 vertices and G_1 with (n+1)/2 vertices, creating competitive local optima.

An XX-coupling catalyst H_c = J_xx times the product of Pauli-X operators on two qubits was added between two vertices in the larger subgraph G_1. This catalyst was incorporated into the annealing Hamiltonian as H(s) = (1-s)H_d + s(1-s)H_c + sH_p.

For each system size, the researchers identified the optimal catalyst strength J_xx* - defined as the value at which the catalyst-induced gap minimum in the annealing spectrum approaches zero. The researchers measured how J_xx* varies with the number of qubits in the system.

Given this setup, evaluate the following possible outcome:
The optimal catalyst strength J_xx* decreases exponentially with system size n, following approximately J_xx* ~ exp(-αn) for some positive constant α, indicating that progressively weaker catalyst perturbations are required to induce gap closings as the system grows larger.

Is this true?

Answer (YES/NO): NO